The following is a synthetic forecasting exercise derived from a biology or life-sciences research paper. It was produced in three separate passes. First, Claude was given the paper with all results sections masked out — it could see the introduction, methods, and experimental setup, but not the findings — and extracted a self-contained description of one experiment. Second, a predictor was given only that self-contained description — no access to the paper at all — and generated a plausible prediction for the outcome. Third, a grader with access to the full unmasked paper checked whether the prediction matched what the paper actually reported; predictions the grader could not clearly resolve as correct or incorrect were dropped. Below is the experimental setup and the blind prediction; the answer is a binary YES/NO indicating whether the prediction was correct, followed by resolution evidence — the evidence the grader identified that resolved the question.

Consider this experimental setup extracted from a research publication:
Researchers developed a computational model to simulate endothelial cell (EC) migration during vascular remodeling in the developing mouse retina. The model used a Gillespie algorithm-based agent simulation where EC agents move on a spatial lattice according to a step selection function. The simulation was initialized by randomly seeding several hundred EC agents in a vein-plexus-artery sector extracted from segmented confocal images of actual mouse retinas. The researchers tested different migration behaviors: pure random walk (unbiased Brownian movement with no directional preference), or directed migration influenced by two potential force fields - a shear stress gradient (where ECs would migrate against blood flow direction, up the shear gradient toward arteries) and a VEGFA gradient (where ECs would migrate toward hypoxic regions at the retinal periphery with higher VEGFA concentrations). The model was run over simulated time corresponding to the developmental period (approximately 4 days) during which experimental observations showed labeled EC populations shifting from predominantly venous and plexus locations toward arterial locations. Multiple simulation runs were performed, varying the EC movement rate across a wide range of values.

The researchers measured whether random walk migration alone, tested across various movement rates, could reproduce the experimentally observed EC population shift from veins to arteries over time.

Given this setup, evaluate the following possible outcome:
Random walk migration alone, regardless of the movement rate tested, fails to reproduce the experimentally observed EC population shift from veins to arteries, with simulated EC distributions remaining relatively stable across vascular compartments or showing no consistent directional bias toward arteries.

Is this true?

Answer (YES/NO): YES